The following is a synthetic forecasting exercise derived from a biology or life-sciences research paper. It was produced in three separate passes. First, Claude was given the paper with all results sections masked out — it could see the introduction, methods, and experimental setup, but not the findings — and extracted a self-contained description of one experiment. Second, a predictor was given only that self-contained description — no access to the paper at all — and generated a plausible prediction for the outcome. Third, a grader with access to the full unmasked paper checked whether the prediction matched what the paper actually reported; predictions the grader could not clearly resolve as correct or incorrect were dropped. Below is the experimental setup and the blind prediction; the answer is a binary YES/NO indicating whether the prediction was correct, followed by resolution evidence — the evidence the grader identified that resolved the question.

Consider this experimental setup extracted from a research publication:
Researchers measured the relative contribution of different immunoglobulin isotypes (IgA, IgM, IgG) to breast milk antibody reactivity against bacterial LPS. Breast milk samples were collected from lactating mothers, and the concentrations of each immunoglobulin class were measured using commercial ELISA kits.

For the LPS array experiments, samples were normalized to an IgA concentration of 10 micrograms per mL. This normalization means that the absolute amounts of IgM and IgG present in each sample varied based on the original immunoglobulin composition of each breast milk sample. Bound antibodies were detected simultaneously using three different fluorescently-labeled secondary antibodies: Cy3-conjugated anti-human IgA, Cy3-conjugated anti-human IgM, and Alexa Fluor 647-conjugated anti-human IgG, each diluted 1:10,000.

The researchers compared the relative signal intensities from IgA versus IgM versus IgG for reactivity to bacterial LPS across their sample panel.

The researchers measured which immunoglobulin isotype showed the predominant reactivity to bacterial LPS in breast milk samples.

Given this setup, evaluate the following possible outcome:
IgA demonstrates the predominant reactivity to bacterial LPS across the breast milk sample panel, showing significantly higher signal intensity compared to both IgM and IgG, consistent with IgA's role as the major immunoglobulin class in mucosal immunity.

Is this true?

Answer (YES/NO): YES